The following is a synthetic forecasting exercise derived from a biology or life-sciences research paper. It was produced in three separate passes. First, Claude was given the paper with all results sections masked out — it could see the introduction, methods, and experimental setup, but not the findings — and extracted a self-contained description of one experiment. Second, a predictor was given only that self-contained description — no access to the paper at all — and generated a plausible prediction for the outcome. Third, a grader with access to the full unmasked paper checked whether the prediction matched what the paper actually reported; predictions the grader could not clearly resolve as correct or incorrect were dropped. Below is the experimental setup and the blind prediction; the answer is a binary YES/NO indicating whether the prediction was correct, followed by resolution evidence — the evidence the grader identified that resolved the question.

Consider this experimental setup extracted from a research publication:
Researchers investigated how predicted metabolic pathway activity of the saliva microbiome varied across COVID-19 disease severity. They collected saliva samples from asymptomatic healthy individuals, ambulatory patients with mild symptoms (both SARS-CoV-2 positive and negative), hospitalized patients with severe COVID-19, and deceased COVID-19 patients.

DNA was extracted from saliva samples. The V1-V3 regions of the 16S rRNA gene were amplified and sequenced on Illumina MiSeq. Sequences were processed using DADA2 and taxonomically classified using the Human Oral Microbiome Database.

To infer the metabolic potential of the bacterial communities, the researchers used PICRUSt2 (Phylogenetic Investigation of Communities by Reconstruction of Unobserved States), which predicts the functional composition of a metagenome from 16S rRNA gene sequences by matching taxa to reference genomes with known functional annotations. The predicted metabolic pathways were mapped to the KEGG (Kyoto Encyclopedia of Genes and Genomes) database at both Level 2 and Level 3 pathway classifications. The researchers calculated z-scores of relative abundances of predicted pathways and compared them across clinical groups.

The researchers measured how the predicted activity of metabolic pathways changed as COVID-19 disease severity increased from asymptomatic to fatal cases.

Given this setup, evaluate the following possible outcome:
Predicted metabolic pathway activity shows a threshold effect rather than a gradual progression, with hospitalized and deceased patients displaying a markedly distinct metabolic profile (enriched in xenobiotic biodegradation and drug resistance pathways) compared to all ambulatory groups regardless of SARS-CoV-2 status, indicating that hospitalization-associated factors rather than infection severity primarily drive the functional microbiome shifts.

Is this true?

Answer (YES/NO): NO